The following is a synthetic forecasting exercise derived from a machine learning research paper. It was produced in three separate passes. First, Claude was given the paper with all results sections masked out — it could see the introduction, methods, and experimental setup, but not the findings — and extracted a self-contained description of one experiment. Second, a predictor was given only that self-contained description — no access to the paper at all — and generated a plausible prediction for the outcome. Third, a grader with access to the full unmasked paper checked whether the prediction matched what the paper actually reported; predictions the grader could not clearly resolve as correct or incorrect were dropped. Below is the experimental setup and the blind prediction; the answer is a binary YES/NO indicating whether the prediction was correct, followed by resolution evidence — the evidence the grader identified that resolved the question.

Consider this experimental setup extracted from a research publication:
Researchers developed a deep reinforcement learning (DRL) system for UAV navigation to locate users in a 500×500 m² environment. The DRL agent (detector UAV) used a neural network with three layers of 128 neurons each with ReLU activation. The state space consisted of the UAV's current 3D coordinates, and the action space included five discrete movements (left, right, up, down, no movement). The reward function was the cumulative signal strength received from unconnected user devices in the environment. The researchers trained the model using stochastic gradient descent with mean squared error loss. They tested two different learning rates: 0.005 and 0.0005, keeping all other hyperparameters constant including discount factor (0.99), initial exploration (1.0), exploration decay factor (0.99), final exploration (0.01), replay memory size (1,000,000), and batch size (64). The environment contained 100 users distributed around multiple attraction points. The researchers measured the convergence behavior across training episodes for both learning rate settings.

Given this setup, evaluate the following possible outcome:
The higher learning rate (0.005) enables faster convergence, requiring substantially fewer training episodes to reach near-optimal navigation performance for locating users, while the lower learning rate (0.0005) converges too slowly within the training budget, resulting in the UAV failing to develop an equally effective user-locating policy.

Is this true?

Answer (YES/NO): YES